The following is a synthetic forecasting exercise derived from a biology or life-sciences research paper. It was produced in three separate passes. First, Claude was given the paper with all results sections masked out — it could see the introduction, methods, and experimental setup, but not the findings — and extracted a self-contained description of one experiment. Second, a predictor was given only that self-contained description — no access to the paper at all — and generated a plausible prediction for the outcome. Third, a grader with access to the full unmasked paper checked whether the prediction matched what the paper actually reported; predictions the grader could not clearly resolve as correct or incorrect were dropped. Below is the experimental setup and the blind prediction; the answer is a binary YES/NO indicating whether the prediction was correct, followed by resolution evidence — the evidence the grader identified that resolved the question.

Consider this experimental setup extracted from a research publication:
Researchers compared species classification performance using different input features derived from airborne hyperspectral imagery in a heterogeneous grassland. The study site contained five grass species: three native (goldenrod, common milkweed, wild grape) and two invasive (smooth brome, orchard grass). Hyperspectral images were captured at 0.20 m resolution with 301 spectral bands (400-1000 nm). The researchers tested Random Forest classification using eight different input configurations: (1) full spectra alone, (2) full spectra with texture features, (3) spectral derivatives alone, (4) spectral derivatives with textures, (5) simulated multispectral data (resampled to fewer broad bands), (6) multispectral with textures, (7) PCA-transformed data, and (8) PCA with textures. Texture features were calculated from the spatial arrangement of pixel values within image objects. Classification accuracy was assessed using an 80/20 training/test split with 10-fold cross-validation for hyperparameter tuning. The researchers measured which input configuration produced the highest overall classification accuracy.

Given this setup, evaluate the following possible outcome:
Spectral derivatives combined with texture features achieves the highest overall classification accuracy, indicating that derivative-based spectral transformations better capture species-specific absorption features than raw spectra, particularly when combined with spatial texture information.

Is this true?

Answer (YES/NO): YES